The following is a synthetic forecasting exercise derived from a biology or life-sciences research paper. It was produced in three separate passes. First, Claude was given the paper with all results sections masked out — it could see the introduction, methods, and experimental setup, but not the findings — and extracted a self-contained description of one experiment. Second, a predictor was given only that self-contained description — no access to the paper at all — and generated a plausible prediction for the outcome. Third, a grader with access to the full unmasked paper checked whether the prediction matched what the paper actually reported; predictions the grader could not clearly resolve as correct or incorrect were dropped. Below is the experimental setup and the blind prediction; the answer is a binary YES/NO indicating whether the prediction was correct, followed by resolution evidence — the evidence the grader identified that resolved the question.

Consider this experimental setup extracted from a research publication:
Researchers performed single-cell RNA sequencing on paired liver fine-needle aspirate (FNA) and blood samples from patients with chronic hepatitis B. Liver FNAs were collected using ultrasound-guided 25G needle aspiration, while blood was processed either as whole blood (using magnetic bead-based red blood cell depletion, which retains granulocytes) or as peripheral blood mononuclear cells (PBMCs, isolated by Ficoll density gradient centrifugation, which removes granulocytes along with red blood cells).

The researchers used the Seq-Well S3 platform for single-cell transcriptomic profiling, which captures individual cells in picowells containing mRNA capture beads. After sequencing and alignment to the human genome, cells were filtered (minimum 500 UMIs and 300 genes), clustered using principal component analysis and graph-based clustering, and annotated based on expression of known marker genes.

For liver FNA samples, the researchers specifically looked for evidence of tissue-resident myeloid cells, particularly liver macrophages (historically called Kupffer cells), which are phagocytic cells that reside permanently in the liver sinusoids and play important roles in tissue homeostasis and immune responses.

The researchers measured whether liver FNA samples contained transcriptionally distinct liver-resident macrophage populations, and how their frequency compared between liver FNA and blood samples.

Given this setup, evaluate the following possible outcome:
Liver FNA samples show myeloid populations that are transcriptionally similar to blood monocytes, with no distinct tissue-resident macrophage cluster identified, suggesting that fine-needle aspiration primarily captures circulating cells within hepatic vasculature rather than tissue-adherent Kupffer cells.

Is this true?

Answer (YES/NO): NO